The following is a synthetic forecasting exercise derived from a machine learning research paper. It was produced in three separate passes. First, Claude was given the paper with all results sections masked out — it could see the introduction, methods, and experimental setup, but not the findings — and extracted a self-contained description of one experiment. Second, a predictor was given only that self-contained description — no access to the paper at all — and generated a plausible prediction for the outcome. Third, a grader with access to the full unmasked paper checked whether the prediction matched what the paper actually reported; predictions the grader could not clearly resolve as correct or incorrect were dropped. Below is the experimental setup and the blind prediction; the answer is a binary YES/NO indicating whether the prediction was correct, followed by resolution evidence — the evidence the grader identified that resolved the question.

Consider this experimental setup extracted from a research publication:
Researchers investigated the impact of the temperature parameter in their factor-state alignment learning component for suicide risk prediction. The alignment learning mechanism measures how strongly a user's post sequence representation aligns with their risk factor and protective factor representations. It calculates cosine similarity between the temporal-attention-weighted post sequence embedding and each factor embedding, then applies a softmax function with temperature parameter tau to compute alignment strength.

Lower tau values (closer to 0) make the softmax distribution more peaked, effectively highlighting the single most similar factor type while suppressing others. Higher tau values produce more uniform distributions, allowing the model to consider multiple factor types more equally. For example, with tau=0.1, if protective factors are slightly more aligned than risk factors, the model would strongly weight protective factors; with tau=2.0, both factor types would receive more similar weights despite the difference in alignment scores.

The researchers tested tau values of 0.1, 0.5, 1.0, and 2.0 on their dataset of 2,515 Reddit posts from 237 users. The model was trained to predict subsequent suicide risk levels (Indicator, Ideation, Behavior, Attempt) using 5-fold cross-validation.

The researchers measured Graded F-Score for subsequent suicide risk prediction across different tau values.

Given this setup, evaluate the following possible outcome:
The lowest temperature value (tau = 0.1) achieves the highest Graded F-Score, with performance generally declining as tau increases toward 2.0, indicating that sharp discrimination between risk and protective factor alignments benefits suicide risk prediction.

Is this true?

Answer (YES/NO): NO